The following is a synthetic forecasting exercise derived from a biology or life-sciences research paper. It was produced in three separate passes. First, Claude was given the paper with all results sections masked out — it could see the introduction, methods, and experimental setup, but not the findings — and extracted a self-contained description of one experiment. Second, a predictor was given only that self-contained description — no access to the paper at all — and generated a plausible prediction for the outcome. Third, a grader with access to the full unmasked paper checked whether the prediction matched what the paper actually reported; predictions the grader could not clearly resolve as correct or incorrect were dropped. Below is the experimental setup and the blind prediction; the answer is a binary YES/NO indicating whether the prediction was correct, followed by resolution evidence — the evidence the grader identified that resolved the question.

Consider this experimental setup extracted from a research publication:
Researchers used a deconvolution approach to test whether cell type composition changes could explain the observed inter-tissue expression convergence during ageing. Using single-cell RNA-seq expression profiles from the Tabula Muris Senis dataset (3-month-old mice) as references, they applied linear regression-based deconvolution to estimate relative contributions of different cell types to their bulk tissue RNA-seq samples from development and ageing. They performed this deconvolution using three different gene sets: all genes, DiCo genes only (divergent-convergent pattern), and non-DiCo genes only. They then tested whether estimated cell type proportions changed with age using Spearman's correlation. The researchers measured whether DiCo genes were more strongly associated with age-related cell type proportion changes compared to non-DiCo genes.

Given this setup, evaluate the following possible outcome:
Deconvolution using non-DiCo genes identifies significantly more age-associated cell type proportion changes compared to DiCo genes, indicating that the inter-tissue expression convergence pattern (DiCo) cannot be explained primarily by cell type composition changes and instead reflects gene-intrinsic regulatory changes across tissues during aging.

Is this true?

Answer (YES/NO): NO